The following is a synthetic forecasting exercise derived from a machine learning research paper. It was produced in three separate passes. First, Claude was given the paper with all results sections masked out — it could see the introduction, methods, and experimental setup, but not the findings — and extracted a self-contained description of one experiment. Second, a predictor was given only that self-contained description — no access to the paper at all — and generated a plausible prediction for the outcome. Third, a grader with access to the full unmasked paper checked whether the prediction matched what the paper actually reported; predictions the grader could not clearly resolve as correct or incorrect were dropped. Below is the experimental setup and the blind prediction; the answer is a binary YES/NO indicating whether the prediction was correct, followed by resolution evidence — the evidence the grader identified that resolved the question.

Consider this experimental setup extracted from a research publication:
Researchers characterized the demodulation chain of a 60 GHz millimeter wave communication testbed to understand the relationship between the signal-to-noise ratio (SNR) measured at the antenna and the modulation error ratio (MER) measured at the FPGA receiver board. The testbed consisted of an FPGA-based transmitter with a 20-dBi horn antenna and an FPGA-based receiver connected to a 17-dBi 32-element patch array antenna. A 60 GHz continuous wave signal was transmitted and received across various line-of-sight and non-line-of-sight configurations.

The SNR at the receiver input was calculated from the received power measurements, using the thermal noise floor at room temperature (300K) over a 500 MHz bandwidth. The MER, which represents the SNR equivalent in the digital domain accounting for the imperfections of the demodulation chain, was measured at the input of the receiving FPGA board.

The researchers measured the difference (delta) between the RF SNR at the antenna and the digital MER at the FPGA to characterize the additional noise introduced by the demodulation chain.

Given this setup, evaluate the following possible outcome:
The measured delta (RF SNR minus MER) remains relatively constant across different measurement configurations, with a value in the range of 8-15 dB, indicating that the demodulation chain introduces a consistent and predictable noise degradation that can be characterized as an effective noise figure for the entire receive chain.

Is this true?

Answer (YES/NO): NO